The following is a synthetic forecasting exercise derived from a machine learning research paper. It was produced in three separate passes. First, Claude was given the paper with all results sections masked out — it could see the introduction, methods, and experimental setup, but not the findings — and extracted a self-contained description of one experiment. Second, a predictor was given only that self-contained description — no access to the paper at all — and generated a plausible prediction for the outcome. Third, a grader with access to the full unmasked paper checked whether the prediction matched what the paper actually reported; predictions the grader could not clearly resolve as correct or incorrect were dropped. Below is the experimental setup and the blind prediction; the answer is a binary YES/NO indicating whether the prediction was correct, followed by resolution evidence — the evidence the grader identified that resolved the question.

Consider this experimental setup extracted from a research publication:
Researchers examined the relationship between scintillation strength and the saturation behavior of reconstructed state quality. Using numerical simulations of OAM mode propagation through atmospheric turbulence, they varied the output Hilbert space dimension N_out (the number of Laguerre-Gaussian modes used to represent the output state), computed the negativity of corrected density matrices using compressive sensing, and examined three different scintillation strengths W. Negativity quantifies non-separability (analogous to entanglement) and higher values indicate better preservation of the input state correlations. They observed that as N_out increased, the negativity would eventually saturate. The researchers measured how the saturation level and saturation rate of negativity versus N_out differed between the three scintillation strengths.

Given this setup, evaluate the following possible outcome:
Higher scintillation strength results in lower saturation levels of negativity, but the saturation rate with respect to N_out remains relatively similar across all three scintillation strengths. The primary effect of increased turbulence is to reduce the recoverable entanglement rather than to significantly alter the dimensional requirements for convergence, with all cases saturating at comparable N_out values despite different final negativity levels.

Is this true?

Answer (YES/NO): NO